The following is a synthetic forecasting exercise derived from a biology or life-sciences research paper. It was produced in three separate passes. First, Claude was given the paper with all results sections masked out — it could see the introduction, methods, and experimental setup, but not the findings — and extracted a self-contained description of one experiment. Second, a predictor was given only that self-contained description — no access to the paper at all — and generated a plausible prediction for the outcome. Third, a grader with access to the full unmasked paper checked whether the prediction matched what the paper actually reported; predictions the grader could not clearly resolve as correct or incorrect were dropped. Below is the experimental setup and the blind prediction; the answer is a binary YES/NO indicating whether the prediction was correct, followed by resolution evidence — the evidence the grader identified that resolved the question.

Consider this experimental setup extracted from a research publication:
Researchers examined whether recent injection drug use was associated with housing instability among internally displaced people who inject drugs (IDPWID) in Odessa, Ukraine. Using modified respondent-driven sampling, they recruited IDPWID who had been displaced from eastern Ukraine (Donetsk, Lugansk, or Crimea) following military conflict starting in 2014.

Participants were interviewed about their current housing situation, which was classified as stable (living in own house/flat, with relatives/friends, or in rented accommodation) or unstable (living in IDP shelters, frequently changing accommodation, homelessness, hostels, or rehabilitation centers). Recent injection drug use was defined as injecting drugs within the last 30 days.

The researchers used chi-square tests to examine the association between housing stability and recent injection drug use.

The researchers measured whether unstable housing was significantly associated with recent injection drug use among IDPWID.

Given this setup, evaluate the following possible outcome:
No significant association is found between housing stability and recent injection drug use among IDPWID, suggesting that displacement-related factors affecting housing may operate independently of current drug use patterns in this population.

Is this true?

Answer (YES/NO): NO